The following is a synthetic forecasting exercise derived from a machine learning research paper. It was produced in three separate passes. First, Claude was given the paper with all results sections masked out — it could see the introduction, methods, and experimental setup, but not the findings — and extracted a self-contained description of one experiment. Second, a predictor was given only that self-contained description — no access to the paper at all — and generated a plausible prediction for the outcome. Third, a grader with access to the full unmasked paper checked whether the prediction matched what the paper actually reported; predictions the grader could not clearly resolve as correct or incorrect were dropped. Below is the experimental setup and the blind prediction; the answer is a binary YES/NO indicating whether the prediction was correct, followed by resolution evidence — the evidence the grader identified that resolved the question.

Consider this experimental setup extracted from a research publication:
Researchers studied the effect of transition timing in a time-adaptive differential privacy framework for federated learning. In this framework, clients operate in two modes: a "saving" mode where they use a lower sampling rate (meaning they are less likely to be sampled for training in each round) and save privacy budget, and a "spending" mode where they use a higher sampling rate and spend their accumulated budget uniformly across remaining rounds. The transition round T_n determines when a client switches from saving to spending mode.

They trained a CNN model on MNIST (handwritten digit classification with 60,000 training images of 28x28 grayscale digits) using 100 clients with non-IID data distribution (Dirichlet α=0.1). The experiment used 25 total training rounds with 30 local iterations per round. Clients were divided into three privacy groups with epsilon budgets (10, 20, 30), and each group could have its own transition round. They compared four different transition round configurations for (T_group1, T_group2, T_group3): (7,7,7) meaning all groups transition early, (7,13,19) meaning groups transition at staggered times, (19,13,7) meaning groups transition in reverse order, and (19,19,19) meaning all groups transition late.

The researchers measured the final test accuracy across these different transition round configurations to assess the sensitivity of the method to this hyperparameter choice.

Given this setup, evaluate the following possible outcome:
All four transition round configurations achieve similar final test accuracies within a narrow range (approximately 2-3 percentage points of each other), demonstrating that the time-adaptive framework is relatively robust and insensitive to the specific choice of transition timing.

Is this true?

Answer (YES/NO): YES